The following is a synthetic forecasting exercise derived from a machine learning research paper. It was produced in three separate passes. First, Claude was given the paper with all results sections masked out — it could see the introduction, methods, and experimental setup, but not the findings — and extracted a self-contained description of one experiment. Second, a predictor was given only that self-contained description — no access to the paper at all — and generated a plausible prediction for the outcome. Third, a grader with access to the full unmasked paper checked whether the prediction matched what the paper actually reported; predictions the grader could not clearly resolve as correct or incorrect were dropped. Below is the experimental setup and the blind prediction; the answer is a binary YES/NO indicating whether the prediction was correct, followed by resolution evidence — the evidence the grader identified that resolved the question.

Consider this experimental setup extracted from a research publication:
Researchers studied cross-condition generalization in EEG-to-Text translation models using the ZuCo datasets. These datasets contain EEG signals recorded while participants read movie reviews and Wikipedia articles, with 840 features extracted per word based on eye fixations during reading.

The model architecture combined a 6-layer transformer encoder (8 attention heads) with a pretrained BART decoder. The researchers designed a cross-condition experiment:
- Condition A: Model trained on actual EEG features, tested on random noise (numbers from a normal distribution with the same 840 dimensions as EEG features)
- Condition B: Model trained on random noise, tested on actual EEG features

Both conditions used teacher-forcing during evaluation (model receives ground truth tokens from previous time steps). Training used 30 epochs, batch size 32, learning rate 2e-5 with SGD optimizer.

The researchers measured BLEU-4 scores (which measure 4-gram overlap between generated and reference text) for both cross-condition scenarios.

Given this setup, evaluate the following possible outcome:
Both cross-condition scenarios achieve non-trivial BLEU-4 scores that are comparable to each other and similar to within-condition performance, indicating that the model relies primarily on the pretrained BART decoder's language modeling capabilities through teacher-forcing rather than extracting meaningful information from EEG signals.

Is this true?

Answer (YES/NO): YES